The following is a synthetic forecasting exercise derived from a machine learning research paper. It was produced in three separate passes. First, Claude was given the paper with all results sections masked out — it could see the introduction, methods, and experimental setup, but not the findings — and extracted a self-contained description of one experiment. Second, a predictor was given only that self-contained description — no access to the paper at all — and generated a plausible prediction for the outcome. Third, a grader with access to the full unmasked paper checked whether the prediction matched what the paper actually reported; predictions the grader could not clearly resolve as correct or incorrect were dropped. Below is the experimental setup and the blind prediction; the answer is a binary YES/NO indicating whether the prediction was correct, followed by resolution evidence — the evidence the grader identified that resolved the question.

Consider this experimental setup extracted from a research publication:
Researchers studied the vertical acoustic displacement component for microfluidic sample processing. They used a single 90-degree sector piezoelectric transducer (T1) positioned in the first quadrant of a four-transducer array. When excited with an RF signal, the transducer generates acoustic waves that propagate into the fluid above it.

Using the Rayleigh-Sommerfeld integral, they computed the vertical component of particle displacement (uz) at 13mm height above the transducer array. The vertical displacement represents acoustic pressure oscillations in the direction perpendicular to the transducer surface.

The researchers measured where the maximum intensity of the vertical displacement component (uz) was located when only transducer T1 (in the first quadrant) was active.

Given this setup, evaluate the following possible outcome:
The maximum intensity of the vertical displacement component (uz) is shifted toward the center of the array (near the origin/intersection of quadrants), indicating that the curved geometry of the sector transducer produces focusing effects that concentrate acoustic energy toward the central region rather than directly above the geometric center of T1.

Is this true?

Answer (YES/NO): NO